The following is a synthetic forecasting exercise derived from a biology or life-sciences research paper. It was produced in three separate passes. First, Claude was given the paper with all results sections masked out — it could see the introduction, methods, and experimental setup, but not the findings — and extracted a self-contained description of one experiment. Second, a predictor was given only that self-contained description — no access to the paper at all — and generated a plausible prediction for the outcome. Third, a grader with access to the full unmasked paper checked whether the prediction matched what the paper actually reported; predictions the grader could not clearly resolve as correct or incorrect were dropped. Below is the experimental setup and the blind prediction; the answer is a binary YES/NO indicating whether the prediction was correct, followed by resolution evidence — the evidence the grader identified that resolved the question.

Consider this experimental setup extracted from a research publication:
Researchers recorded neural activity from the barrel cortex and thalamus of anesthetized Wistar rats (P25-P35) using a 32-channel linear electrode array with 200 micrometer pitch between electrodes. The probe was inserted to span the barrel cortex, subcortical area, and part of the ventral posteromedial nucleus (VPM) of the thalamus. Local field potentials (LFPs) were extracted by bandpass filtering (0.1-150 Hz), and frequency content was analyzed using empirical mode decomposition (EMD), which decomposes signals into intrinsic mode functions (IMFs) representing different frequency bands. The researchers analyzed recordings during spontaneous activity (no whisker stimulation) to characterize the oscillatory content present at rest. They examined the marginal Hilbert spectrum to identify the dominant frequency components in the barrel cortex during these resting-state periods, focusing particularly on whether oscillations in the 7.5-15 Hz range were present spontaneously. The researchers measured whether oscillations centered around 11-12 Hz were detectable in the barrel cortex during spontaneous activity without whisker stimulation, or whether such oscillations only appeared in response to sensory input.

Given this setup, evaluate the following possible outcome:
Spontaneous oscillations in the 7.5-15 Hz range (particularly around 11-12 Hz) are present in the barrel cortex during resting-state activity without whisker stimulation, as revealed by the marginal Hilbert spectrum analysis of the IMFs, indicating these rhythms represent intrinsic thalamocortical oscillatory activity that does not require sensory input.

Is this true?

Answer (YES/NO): YES